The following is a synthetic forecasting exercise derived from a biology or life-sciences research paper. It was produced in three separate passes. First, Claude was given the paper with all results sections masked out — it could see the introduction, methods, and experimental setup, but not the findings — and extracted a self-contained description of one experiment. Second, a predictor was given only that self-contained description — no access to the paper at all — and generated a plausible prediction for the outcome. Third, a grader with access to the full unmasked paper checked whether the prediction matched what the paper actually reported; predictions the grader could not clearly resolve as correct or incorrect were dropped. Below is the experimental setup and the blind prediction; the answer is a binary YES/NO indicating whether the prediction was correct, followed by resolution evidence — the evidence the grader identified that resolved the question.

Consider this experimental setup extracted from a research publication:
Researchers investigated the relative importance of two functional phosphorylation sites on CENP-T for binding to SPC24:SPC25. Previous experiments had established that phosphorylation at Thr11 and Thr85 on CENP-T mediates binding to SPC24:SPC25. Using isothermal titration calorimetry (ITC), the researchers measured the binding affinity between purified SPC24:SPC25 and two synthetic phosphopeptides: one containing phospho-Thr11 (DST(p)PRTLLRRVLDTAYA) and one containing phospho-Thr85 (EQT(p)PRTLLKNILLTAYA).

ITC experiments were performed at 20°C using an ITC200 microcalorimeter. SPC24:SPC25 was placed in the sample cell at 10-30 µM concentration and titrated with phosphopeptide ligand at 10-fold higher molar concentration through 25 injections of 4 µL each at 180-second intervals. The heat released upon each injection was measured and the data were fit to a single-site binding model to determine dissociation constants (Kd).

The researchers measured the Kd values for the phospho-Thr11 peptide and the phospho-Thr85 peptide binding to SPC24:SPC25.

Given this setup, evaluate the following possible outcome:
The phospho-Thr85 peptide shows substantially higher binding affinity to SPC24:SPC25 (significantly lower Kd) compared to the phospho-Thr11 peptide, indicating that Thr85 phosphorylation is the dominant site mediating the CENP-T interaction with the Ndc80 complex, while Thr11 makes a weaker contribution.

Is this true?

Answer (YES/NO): YES